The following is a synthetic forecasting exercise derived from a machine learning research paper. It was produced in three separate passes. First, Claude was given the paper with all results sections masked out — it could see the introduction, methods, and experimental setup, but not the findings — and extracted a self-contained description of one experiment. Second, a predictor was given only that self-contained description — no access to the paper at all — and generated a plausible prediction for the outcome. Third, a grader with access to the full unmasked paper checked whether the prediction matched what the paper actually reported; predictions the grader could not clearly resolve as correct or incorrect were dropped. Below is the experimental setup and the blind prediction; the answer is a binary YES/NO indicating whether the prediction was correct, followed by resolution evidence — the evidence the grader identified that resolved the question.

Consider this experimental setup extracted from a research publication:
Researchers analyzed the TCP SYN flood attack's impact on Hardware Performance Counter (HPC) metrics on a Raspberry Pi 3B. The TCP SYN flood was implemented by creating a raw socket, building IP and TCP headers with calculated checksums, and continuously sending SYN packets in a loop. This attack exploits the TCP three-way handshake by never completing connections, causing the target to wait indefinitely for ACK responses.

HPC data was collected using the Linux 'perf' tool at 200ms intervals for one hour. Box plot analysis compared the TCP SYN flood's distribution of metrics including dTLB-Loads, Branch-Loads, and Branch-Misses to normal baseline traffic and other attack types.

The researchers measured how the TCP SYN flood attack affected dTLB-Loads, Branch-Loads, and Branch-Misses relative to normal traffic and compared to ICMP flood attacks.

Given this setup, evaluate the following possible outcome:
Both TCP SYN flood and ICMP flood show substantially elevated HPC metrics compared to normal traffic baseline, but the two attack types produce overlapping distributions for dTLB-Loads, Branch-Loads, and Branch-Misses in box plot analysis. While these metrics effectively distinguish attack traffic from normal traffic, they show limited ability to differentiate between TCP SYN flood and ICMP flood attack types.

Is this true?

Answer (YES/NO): NO